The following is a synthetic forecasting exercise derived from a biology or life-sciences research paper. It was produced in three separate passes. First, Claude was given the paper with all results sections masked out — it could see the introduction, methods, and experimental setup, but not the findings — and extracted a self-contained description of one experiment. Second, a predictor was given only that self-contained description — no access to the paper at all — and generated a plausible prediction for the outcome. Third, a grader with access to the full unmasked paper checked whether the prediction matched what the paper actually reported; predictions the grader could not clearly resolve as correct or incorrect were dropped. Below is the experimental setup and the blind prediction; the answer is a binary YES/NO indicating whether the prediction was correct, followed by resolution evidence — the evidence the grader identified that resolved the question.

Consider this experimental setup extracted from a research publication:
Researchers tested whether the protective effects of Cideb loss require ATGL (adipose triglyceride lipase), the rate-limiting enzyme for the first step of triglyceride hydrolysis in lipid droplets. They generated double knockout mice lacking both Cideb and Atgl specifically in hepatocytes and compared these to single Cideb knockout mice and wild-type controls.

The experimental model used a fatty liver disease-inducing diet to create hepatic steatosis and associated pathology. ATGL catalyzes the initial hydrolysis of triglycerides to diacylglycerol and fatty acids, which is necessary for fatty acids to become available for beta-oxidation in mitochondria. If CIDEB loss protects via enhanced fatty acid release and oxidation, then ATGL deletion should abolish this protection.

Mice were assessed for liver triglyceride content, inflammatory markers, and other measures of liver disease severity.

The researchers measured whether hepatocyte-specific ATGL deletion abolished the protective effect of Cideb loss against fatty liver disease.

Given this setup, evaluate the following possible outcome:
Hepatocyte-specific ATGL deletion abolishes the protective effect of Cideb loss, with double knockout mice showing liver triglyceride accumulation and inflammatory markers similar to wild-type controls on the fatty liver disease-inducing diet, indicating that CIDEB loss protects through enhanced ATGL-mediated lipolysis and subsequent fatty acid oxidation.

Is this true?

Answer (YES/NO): YES